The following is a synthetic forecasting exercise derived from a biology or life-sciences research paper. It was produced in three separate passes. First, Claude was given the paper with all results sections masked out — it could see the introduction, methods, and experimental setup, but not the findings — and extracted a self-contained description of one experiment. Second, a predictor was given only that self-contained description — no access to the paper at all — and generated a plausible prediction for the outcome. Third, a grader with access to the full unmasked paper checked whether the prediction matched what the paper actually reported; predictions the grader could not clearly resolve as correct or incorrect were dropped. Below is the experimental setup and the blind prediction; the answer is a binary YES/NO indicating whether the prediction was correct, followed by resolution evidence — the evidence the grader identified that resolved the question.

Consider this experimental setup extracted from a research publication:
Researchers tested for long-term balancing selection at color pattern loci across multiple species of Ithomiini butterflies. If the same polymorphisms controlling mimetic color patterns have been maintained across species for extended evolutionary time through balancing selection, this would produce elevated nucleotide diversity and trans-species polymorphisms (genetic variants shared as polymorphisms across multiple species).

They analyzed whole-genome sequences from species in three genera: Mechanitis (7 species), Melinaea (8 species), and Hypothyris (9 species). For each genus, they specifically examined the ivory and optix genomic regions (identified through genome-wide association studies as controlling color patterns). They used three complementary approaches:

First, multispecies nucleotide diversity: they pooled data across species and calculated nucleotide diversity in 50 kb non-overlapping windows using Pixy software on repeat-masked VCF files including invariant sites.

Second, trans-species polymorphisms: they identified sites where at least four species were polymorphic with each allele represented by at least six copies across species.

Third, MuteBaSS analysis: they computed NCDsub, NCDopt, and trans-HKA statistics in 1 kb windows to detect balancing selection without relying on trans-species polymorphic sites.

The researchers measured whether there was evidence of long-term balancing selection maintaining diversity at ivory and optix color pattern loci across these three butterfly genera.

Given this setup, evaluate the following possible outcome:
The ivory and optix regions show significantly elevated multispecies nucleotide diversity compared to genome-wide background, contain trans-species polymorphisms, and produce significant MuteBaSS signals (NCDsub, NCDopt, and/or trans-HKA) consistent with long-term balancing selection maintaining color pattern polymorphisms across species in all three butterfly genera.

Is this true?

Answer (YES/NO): NO